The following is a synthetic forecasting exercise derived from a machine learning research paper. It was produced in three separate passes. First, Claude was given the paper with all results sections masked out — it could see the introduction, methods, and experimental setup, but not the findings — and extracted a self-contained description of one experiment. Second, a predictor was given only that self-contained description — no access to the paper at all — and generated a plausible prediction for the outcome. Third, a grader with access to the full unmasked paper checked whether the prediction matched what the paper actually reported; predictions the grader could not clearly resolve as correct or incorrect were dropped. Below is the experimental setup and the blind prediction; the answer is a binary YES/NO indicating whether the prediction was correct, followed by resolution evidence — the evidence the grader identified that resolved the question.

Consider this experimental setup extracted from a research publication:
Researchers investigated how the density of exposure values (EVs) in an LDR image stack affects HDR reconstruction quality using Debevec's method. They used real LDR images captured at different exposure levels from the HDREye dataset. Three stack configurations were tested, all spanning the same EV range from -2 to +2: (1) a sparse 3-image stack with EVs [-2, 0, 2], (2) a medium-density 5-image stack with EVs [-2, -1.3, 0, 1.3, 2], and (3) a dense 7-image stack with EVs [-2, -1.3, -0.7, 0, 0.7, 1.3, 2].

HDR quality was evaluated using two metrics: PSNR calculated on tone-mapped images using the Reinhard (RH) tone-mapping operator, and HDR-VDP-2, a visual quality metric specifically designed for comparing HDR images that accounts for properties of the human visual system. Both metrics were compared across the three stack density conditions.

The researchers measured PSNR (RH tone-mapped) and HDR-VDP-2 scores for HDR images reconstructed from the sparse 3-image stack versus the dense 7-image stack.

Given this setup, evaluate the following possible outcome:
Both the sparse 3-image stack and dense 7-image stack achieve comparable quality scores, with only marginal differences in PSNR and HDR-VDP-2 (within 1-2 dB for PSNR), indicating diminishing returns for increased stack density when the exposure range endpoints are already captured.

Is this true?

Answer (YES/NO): NO